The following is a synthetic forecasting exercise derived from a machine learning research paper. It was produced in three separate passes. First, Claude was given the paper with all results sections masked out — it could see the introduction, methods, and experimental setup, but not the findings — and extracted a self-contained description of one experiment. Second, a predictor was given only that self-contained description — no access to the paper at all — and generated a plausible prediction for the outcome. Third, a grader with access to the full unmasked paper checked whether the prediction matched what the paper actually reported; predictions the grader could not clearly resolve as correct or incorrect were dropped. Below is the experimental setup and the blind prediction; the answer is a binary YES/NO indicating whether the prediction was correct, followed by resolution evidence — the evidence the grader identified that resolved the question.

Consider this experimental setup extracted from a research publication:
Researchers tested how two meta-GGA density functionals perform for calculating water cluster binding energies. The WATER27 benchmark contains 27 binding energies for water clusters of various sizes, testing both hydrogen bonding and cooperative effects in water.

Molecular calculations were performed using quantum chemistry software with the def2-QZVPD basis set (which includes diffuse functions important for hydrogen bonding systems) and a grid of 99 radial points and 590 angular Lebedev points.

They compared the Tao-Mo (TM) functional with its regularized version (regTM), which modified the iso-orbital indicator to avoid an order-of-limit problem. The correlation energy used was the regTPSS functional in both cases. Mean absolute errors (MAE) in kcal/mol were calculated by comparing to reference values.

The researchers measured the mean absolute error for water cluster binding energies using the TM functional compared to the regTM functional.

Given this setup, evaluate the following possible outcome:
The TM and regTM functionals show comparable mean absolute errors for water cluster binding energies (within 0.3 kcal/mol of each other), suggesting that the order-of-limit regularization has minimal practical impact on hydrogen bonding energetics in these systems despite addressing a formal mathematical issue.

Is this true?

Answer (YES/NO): YES